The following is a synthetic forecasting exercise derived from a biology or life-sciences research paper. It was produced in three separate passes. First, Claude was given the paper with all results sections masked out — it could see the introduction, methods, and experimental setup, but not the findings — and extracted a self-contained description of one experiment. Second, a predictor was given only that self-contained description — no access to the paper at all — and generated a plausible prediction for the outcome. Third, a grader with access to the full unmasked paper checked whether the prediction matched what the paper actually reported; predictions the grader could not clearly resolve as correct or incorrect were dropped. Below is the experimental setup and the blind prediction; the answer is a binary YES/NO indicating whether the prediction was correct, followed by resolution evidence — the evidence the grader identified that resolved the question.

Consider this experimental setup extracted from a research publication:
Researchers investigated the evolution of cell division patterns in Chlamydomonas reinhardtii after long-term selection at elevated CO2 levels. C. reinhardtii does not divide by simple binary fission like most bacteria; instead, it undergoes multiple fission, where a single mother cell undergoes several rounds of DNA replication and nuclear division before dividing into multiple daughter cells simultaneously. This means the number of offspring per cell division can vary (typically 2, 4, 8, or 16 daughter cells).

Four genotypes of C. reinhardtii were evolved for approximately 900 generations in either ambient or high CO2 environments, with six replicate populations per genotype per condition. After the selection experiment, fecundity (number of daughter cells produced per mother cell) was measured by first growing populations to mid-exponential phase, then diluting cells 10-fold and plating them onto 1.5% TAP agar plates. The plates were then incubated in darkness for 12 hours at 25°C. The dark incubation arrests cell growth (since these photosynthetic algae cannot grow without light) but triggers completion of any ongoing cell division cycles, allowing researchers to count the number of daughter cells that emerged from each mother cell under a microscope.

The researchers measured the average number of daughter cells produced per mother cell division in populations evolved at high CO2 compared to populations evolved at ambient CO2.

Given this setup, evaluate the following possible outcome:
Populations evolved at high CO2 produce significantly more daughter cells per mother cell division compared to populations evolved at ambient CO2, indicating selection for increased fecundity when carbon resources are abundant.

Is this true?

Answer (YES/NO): NO